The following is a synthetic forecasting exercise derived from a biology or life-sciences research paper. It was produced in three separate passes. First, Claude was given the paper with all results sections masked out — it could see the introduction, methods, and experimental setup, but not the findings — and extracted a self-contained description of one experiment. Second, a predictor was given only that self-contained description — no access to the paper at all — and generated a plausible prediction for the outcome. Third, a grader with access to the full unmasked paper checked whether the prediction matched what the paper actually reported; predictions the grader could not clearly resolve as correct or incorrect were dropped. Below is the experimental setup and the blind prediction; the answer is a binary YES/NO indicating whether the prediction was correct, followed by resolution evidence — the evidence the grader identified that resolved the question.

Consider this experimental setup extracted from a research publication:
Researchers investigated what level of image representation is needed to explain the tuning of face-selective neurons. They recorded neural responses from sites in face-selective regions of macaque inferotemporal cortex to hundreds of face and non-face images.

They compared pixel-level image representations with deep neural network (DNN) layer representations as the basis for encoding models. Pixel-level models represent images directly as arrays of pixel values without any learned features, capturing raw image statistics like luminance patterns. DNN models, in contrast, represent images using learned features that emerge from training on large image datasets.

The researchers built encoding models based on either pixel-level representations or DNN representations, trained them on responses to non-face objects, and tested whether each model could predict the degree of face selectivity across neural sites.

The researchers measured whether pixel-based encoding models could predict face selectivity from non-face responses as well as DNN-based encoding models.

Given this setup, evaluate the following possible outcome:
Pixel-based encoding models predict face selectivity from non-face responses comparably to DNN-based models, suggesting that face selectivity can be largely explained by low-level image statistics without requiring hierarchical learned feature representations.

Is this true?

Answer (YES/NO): NO